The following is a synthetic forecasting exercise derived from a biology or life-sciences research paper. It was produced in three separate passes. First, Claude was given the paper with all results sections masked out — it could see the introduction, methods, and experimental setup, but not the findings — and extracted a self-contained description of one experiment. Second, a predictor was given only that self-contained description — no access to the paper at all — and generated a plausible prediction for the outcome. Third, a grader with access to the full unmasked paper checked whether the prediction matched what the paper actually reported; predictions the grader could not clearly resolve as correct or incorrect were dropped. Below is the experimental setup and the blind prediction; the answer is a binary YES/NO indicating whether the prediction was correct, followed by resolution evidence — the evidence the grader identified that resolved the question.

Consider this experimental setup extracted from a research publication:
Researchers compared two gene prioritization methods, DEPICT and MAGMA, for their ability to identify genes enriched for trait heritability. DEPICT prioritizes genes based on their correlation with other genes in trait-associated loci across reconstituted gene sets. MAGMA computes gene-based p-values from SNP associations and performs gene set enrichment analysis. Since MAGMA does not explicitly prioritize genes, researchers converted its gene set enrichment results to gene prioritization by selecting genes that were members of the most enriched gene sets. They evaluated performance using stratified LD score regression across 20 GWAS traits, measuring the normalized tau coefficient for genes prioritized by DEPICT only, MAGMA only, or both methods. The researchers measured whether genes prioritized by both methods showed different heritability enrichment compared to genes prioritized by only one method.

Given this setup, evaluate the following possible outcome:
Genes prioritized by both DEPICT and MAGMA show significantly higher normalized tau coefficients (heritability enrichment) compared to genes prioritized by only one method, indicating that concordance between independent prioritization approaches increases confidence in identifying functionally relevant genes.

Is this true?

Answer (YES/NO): YES